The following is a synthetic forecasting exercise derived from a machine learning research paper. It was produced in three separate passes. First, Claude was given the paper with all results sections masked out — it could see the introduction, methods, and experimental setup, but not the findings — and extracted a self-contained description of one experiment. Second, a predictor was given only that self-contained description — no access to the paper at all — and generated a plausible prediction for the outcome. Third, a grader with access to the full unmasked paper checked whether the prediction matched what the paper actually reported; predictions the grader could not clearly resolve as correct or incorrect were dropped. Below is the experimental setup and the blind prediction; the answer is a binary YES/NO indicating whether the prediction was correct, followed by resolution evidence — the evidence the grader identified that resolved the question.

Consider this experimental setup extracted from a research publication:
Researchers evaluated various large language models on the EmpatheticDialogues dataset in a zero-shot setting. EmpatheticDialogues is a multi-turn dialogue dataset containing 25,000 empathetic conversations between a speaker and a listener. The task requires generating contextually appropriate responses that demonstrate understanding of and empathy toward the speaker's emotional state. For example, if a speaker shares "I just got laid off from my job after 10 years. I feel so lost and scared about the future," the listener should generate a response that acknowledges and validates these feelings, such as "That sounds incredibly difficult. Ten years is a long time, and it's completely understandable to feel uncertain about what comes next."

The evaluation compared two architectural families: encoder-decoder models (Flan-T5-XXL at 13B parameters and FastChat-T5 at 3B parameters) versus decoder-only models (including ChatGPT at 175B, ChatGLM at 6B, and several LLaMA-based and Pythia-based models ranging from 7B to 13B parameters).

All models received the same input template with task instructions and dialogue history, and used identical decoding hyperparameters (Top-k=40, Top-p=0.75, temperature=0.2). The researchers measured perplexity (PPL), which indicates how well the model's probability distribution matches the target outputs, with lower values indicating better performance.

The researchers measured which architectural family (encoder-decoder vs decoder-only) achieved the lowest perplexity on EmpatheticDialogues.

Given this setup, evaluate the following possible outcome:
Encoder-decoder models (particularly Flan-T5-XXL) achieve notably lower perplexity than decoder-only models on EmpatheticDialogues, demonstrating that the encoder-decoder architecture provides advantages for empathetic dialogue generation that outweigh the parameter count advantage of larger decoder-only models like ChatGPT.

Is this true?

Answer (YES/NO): NO